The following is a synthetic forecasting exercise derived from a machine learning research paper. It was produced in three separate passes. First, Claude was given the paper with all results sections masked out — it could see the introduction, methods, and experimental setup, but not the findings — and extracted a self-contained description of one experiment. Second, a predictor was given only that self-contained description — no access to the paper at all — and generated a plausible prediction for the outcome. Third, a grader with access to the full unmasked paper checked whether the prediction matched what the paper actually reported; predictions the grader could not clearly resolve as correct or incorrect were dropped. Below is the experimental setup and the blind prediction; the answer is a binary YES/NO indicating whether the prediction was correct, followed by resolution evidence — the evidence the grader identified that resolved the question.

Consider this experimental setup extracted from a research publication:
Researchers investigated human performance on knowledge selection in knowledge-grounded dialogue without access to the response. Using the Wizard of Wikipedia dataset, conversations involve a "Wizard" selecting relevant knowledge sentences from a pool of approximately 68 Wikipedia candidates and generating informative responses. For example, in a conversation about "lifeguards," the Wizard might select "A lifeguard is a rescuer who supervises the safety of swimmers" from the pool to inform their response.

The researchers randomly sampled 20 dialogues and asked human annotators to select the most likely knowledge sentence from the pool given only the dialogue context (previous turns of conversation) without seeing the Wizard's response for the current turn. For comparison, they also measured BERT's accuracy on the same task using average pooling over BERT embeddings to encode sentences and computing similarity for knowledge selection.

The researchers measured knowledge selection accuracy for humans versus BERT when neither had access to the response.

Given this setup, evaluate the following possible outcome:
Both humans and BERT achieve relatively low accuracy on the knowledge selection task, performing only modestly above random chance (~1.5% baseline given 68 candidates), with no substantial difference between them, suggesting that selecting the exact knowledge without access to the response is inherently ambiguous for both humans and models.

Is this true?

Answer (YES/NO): NO